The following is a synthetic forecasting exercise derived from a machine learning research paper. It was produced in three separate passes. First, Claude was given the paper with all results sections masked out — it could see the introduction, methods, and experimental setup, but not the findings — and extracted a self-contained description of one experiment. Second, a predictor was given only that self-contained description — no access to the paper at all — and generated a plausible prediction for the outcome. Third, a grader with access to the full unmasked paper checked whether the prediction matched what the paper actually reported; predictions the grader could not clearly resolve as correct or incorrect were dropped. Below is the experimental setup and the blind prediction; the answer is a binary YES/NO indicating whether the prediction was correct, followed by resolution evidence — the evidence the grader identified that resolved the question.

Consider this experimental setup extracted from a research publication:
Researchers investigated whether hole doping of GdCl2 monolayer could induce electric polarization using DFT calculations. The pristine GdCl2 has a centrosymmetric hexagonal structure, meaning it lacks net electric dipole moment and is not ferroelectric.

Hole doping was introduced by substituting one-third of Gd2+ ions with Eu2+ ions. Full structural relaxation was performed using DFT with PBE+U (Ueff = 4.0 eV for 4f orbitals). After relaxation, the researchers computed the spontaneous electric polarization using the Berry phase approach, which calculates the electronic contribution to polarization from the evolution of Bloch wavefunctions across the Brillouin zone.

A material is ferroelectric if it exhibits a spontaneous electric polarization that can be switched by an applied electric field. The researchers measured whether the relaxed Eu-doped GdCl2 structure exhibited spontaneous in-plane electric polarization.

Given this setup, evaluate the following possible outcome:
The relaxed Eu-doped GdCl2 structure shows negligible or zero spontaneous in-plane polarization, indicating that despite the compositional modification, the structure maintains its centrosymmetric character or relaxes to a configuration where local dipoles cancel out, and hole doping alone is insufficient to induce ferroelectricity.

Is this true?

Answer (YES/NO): NO